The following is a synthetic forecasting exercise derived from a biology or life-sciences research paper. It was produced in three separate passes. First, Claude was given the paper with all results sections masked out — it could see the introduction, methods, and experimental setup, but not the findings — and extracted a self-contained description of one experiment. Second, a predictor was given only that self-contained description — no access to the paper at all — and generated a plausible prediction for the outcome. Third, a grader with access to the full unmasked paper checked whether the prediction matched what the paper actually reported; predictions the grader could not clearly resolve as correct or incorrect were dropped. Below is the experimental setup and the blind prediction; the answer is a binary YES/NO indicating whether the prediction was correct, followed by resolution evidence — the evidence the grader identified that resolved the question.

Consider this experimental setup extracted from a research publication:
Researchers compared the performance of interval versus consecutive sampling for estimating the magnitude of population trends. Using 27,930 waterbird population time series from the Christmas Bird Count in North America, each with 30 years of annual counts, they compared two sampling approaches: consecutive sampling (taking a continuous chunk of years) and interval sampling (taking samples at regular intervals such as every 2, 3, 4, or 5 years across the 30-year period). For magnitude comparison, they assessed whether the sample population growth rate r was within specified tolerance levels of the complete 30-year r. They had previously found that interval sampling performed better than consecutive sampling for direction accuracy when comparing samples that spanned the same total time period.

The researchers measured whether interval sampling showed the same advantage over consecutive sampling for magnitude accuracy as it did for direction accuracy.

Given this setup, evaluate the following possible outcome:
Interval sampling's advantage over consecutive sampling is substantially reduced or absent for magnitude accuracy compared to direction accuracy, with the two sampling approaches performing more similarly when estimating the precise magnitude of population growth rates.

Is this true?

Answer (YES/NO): YES